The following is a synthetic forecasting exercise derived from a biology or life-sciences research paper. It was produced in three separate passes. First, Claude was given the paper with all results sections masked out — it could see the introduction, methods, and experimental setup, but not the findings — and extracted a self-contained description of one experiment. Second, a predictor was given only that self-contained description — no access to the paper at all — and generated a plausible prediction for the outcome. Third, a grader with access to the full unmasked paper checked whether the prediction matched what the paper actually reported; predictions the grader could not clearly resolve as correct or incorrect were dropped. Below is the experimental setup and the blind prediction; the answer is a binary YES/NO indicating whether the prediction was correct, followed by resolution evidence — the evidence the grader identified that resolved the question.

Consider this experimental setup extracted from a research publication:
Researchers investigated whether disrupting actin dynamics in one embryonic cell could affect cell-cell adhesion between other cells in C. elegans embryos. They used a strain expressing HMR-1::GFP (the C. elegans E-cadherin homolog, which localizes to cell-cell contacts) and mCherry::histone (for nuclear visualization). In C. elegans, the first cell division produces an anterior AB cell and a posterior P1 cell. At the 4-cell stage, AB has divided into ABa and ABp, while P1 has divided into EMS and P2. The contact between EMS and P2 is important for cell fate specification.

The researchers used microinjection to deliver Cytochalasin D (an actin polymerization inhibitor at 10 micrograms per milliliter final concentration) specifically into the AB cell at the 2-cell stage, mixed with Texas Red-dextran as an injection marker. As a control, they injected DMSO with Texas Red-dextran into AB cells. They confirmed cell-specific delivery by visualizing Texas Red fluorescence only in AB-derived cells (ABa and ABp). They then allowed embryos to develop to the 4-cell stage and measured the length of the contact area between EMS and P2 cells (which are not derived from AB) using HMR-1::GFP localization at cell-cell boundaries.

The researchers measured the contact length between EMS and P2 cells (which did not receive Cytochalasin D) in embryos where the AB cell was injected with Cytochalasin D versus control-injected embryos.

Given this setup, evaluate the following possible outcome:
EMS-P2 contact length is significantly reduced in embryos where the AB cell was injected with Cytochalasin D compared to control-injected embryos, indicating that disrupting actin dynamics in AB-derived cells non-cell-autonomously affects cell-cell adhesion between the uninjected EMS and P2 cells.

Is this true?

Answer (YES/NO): NO